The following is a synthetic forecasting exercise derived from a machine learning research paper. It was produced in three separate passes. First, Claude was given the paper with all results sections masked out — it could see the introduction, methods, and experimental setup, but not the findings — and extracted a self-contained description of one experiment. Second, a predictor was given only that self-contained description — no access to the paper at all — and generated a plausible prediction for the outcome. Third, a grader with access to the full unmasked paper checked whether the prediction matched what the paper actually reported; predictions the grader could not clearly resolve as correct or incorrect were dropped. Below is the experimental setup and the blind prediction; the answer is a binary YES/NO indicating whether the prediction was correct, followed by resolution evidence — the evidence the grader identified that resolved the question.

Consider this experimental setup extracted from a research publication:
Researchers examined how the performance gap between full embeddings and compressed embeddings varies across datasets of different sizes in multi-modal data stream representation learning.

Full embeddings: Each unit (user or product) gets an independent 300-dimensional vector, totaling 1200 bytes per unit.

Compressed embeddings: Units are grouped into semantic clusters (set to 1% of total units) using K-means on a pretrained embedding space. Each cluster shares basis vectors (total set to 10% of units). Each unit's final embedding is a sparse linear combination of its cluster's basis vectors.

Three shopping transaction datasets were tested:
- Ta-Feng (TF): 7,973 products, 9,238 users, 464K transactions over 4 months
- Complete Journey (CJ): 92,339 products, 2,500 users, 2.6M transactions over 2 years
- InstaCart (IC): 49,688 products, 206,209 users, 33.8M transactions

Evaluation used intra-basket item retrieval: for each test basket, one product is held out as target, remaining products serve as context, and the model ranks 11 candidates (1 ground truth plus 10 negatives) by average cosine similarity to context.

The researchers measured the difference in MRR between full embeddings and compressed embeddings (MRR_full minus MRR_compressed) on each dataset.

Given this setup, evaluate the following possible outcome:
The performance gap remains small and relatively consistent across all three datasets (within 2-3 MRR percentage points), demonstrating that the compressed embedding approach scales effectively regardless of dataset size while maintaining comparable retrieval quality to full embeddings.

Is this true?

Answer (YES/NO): NO